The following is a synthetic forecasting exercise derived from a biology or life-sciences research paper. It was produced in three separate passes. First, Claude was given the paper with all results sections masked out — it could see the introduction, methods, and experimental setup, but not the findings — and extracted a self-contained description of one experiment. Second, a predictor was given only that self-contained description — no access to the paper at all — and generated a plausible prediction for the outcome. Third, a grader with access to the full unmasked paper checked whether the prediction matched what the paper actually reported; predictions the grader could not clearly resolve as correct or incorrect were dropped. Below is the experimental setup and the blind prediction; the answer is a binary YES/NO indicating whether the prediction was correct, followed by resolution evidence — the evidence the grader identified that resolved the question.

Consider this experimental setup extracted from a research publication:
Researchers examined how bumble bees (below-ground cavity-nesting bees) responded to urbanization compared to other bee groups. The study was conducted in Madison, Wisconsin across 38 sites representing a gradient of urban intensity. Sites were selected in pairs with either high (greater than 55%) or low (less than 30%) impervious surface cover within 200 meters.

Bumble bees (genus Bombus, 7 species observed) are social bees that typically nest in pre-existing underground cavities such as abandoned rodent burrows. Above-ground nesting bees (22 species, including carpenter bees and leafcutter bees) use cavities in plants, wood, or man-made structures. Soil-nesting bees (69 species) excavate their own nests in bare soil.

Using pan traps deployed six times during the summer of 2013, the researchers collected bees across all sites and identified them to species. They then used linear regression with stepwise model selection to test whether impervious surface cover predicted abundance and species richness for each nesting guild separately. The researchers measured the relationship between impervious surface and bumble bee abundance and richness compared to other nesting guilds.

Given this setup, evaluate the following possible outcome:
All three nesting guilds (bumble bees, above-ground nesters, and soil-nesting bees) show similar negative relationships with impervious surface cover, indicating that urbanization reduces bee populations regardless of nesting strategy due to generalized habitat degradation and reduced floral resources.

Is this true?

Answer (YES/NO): NO